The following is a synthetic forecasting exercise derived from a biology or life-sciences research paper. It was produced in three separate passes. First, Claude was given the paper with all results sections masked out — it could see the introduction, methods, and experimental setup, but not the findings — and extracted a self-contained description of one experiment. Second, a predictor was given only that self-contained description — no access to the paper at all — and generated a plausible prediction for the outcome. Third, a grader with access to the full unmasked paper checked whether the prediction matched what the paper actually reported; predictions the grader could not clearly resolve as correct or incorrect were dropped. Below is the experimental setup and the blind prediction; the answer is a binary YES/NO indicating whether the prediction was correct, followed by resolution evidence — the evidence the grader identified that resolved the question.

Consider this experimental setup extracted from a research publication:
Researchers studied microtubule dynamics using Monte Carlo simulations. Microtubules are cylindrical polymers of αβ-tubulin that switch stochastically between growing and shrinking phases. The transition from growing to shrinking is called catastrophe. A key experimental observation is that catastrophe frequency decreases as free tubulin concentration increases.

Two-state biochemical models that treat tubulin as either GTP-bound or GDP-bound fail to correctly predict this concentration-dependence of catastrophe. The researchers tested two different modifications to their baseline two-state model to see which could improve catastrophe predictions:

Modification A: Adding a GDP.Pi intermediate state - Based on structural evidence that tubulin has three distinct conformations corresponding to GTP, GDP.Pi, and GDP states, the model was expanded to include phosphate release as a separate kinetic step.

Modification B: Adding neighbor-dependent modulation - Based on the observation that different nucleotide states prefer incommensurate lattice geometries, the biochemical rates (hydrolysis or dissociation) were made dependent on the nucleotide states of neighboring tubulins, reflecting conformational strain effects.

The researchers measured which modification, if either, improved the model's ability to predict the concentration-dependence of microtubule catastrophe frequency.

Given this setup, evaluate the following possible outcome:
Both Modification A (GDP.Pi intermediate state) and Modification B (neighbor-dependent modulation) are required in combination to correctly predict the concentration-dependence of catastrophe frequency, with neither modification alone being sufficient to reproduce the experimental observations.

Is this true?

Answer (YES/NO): NO